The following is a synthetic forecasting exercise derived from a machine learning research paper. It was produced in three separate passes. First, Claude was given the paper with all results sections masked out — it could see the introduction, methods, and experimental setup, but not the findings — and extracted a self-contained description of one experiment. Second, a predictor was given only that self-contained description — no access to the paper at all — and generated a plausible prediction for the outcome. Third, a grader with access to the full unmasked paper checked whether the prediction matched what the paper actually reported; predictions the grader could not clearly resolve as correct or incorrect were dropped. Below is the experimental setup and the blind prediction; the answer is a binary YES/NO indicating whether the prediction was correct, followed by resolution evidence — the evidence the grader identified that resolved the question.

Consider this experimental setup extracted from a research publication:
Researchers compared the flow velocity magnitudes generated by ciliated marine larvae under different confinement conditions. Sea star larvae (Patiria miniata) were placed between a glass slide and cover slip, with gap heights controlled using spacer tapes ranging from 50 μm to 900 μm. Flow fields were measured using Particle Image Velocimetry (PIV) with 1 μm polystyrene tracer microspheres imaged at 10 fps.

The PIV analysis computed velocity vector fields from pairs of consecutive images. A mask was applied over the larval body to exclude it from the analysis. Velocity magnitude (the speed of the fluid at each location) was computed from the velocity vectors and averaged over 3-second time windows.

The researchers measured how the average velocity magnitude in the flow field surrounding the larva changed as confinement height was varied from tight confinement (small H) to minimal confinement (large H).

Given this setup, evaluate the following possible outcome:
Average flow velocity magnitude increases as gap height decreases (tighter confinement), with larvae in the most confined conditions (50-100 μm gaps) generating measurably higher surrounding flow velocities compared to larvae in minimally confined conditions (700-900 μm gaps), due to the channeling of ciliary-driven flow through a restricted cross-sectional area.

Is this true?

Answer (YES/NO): NO